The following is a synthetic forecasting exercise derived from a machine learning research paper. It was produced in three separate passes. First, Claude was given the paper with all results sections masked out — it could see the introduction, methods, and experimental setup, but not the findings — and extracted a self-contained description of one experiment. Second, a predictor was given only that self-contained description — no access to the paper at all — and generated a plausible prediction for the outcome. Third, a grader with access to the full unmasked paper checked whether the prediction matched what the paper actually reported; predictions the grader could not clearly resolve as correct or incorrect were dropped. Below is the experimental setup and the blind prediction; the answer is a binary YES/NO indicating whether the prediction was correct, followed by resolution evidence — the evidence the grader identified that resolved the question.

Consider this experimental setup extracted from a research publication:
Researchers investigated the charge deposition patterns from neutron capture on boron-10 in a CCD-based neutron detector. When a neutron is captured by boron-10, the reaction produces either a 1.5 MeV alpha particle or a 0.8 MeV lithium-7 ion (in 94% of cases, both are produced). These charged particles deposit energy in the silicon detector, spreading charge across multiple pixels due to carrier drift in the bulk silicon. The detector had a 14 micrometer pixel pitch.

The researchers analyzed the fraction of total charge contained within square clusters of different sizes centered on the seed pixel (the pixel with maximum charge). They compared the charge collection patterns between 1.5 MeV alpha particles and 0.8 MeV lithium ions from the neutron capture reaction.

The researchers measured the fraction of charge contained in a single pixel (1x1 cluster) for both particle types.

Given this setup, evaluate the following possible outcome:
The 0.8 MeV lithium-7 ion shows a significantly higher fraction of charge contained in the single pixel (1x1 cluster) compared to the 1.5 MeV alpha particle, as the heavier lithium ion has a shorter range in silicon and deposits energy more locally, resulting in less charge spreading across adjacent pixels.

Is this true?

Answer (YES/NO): YES